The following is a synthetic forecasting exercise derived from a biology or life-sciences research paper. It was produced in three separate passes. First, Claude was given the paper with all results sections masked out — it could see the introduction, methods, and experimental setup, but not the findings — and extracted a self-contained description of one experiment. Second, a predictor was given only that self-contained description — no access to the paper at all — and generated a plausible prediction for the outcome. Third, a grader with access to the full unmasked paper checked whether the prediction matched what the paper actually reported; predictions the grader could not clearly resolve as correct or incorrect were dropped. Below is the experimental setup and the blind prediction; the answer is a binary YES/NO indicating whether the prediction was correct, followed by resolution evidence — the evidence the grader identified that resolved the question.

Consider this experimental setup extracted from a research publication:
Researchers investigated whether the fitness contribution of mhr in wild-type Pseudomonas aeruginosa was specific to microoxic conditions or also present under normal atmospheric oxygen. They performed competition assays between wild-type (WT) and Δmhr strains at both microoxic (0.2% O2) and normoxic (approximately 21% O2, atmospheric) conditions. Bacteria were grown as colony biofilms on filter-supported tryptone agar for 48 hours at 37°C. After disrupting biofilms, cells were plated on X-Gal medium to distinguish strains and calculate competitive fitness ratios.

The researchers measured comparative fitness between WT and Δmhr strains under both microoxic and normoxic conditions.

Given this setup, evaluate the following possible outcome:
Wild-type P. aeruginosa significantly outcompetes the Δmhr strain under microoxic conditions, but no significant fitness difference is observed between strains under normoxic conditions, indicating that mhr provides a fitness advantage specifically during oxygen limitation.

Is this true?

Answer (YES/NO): YES